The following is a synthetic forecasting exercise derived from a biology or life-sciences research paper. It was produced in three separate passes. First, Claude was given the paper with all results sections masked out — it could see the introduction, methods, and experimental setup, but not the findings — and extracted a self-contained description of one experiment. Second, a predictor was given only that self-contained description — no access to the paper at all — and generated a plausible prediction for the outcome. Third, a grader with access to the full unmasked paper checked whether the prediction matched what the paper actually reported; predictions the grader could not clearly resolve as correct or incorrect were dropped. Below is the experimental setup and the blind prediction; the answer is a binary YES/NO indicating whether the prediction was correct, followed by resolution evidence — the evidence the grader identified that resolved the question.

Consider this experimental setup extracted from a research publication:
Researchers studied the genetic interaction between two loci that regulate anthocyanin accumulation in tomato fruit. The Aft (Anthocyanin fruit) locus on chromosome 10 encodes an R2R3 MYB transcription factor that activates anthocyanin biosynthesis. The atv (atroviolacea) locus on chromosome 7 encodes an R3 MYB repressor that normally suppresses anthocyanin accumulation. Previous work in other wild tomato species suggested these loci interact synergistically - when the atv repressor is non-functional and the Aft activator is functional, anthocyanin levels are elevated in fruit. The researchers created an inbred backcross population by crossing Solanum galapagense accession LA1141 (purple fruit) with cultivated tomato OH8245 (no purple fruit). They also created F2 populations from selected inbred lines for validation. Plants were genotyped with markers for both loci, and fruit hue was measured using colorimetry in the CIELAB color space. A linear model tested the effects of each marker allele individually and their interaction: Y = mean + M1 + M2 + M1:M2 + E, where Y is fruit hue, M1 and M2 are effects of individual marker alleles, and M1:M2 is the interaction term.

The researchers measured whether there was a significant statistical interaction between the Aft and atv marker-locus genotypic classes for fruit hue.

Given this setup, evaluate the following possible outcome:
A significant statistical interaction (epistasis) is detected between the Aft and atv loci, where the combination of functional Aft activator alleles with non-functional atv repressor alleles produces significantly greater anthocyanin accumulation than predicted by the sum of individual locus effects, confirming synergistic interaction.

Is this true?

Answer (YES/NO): YES